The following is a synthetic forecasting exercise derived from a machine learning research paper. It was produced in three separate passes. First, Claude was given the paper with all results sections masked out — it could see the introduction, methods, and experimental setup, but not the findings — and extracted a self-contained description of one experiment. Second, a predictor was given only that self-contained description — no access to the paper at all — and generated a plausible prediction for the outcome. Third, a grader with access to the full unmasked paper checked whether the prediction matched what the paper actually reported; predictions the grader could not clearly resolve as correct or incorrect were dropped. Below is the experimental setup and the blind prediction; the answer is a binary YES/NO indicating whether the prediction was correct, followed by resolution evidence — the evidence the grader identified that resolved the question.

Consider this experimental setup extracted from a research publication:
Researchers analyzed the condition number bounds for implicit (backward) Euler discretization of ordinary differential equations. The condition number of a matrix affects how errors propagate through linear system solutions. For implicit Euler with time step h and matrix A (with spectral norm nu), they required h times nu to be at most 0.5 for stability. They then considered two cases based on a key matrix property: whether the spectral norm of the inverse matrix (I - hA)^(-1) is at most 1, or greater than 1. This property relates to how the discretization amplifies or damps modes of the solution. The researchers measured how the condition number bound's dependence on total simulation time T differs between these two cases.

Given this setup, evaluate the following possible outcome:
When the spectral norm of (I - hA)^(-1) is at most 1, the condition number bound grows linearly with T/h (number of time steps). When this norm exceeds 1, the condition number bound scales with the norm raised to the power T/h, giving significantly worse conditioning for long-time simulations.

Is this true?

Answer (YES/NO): NO